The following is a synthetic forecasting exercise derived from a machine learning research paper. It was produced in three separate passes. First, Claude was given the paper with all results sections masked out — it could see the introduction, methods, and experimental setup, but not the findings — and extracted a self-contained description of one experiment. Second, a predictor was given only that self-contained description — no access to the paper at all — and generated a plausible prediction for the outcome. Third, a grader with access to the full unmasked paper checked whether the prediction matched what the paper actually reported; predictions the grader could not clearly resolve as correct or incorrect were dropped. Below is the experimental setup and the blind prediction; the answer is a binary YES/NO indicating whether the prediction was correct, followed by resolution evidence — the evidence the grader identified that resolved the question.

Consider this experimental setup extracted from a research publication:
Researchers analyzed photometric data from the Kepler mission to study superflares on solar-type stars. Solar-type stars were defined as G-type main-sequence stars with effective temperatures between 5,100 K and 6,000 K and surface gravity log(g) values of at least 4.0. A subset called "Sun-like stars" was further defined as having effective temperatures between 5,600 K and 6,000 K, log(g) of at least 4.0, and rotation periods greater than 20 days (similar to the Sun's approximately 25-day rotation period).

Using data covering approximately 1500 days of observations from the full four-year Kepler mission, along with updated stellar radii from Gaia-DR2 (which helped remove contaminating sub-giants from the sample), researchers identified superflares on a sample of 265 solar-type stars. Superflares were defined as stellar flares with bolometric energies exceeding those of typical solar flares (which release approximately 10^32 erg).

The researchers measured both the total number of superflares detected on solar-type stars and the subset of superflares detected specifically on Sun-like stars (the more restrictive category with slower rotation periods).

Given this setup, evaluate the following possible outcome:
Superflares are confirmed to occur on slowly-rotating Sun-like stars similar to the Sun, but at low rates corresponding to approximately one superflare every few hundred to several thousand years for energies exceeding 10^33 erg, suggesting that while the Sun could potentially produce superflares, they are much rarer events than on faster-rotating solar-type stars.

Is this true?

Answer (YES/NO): YES